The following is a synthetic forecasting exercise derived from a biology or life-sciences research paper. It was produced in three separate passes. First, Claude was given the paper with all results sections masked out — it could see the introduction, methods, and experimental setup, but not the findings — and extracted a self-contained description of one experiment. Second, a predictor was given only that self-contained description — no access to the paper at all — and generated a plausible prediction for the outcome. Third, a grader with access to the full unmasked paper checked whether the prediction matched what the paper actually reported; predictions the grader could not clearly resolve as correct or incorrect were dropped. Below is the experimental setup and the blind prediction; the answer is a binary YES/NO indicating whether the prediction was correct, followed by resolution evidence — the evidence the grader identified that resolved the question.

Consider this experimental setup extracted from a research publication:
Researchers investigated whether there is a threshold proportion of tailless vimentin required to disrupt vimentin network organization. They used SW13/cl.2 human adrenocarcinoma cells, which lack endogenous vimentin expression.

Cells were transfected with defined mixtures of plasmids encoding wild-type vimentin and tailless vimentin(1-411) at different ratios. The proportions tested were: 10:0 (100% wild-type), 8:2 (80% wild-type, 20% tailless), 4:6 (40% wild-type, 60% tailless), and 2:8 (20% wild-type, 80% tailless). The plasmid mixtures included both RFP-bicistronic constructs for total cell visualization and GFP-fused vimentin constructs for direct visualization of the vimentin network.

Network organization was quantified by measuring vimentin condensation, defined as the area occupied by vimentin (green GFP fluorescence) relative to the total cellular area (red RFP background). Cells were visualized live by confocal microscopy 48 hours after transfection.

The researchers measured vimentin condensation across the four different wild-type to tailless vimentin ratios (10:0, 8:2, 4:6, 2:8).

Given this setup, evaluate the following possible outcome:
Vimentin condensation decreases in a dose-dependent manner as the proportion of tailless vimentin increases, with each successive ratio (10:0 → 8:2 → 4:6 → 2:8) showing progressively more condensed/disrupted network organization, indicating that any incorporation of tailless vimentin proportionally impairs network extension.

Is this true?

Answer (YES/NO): NO